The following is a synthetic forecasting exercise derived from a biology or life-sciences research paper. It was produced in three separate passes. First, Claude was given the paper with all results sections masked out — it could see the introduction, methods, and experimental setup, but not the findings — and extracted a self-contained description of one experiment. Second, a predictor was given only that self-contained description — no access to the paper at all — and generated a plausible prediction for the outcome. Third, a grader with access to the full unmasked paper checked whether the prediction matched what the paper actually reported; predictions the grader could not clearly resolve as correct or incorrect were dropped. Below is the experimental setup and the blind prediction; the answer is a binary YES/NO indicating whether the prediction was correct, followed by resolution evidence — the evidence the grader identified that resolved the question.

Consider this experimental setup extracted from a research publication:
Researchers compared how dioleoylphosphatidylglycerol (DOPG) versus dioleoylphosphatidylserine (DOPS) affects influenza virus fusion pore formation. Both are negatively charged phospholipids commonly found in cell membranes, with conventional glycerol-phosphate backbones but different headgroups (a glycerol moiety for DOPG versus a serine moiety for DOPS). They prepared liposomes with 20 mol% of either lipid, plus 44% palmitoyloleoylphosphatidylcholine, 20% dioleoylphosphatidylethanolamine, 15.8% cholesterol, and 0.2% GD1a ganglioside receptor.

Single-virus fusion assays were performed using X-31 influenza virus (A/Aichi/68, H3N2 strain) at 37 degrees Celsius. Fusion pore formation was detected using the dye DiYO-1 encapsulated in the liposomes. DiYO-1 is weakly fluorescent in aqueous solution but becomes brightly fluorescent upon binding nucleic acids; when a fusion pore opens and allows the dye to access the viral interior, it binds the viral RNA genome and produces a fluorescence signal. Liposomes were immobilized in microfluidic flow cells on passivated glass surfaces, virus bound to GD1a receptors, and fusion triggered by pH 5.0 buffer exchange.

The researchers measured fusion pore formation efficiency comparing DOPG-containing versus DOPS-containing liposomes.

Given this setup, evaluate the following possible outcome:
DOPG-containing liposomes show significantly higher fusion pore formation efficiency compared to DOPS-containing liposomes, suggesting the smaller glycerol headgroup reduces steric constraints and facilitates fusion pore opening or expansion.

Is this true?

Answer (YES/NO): NO